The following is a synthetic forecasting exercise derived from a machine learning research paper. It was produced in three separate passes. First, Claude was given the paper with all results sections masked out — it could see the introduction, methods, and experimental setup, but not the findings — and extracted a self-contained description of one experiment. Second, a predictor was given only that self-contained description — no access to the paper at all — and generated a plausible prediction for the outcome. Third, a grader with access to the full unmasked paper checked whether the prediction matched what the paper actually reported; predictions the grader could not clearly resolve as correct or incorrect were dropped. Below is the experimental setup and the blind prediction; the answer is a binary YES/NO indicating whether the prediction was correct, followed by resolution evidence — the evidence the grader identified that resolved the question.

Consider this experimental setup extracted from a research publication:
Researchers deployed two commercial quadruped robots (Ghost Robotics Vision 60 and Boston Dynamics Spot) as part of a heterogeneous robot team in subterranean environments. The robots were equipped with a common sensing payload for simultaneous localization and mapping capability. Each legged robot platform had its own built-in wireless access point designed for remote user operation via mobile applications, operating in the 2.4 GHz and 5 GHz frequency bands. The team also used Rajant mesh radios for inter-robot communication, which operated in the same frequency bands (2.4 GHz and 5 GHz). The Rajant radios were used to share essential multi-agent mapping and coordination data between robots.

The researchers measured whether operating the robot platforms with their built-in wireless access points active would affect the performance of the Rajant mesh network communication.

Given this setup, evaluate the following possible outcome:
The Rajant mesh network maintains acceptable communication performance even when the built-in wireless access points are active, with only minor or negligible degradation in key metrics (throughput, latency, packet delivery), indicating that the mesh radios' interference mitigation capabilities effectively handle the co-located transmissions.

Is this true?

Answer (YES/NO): NO